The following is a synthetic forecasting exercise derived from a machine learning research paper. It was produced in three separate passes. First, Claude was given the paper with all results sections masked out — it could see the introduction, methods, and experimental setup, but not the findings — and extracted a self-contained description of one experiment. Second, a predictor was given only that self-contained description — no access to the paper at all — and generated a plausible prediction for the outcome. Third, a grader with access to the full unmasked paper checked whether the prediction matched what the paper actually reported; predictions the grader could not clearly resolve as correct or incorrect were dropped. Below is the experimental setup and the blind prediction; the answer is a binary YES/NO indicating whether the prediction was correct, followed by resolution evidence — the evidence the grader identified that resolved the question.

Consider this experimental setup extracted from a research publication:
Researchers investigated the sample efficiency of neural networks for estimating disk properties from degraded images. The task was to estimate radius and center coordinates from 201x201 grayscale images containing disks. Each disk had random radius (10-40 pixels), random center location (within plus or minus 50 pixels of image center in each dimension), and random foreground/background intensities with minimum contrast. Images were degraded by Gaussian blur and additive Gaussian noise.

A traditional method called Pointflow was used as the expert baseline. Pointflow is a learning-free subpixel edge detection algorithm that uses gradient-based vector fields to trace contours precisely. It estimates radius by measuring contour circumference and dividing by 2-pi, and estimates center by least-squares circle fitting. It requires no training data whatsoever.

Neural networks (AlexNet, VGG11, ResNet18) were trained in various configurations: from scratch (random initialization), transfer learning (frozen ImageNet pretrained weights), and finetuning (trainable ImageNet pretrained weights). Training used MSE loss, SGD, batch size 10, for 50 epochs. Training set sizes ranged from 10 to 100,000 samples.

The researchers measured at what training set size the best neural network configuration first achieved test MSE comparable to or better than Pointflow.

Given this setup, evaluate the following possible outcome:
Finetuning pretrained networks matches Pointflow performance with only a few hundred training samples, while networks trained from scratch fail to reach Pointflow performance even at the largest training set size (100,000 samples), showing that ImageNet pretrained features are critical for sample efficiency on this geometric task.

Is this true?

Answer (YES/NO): NO